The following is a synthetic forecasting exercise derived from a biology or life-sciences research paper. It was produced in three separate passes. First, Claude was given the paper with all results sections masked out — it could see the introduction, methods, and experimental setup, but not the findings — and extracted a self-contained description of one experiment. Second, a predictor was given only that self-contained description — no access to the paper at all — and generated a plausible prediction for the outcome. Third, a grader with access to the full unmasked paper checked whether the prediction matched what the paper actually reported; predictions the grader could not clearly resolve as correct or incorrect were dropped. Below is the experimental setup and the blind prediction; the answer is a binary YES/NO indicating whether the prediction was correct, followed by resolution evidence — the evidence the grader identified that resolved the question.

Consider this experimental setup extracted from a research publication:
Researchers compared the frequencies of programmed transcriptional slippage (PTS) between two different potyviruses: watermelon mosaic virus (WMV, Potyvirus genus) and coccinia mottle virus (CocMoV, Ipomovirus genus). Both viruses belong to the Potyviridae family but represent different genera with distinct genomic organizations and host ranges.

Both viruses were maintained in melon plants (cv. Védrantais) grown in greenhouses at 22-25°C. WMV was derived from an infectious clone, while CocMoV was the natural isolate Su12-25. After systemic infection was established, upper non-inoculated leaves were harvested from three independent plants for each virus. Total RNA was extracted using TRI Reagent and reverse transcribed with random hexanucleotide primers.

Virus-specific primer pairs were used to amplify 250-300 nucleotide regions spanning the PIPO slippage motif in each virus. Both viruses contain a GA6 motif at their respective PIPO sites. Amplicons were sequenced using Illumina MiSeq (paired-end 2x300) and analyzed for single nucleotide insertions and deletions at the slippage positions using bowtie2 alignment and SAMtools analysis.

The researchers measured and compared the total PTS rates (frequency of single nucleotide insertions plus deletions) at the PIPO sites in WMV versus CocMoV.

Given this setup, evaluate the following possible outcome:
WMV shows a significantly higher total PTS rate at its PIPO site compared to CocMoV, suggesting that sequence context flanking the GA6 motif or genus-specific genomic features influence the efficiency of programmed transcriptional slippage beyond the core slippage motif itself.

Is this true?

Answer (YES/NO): NO